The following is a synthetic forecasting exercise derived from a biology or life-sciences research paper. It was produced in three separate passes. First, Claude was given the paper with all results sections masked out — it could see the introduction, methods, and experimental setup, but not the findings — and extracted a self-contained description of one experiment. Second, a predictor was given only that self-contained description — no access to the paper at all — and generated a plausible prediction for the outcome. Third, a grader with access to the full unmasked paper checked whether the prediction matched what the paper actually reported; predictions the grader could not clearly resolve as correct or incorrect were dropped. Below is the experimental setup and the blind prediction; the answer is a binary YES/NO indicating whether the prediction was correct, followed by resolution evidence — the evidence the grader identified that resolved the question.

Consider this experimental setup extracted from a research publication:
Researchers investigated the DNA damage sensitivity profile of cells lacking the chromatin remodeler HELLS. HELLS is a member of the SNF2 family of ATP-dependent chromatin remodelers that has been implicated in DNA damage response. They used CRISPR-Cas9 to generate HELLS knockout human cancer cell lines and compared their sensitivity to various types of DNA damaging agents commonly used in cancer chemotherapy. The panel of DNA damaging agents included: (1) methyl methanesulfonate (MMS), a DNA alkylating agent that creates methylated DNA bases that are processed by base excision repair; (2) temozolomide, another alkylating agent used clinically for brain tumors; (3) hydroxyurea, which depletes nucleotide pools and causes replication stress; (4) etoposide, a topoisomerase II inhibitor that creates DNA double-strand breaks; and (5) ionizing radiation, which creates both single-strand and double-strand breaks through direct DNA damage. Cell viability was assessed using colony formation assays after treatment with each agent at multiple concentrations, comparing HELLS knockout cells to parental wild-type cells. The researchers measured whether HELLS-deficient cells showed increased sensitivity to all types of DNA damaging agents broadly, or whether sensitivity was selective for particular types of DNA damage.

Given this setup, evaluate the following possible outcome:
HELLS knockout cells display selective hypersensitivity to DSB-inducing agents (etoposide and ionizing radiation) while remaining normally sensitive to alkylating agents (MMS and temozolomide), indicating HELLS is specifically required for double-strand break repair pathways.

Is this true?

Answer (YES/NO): NO